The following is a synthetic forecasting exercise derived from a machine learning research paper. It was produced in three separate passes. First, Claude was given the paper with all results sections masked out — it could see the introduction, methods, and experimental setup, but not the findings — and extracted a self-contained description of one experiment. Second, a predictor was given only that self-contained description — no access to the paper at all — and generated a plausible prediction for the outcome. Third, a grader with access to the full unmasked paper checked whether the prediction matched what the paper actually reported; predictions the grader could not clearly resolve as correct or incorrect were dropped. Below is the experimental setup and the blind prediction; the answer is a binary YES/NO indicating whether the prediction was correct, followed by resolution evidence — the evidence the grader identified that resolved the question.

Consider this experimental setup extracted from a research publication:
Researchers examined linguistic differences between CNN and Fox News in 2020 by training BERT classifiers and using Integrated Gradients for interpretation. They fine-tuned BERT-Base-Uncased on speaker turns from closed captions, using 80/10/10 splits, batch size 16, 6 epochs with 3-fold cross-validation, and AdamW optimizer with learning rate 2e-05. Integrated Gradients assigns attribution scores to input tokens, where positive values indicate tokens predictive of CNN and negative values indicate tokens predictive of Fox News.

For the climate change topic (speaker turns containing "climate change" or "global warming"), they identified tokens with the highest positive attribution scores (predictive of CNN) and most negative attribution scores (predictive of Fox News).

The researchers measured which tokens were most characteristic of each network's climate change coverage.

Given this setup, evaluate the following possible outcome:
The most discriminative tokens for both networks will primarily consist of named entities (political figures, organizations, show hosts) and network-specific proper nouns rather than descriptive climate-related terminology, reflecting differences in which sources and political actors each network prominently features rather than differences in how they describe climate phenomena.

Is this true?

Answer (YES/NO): NO